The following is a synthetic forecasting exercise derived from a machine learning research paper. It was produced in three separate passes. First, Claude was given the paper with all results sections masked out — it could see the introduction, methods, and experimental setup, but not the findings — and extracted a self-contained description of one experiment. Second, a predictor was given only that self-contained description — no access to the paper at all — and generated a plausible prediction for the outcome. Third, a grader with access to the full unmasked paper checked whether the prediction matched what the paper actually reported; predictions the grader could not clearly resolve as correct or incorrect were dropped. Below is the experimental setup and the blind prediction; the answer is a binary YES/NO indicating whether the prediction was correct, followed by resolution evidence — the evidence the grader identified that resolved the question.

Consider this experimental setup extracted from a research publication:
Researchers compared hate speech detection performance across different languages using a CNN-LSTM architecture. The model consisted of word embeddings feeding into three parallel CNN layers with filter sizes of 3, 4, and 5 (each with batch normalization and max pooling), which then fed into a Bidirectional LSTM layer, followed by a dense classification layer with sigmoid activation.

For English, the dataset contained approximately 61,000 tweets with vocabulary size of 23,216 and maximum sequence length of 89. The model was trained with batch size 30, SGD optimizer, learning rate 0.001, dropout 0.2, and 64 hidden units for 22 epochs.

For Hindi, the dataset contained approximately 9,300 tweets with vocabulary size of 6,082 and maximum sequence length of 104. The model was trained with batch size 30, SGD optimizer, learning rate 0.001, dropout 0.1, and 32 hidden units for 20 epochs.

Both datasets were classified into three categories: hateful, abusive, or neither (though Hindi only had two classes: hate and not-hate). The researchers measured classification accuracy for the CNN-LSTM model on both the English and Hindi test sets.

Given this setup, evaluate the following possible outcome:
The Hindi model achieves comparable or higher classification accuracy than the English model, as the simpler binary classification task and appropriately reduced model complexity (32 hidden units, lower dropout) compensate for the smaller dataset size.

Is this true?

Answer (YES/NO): YES